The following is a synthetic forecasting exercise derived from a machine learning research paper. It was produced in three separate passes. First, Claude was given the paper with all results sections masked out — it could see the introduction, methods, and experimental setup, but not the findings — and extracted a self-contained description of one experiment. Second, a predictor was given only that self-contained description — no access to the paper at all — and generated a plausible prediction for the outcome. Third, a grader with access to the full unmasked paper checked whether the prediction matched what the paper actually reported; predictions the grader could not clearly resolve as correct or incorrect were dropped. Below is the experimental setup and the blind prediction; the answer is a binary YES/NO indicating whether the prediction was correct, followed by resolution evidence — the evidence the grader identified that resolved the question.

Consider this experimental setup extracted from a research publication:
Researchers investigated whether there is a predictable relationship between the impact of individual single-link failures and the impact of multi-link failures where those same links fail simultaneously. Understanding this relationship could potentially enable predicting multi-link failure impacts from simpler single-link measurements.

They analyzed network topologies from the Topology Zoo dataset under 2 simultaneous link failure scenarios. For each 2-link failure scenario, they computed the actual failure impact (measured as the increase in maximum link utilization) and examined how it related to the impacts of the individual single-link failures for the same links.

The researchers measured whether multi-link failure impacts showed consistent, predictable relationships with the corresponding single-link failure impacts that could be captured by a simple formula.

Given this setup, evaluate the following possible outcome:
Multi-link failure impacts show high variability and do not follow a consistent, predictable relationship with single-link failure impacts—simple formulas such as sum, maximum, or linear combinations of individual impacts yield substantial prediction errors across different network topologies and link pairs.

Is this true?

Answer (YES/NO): YES